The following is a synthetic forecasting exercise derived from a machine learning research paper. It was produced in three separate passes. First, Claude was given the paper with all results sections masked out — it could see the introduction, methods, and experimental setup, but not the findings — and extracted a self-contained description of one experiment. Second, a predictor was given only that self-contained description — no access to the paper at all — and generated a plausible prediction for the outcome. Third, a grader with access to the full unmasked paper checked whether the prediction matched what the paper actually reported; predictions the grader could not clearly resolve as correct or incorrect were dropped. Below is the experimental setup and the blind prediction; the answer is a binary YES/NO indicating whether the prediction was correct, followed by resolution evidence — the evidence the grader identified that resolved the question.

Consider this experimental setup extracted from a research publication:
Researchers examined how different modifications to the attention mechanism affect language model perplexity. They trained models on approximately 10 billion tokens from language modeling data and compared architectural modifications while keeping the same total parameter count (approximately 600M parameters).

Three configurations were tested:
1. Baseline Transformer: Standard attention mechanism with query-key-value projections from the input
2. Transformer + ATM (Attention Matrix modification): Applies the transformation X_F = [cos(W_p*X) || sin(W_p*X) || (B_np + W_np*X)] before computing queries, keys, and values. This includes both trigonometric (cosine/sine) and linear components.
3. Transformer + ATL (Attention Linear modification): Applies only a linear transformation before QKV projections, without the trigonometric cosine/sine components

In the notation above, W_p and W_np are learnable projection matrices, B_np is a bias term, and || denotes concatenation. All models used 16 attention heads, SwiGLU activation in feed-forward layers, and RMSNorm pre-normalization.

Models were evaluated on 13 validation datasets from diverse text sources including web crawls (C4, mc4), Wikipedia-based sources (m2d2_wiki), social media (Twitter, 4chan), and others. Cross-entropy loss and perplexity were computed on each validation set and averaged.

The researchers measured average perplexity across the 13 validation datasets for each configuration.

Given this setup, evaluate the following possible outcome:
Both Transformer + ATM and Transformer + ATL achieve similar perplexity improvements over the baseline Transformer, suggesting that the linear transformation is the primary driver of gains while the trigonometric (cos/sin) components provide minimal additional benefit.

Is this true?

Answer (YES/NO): NO